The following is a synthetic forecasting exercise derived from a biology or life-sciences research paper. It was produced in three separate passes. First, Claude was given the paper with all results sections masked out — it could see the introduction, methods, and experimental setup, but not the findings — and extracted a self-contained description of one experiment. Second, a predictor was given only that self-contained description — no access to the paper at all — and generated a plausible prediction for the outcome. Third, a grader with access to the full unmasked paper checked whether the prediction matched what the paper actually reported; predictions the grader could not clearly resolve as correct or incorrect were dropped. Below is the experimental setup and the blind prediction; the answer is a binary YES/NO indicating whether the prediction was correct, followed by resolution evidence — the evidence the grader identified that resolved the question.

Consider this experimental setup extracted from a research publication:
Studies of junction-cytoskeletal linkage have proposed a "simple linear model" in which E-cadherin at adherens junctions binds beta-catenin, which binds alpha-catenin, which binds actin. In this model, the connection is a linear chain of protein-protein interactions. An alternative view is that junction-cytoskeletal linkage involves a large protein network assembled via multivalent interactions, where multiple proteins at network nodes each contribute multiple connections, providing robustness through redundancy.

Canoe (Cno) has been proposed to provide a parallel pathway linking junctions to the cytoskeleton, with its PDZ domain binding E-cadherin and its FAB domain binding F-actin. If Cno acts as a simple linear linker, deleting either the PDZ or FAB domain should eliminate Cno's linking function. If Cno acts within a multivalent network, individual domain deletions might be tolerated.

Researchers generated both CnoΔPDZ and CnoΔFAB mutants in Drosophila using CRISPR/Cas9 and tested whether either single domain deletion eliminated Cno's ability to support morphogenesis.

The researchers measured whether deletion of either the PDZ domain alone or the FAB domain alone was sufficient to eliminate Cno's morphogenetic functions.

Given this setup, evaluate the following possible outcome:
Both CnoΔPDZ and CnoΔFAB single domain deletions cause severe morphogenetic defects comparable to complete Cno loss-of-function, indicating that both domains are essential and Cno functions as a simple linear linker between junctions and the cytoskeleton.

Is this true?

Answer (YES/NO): NO